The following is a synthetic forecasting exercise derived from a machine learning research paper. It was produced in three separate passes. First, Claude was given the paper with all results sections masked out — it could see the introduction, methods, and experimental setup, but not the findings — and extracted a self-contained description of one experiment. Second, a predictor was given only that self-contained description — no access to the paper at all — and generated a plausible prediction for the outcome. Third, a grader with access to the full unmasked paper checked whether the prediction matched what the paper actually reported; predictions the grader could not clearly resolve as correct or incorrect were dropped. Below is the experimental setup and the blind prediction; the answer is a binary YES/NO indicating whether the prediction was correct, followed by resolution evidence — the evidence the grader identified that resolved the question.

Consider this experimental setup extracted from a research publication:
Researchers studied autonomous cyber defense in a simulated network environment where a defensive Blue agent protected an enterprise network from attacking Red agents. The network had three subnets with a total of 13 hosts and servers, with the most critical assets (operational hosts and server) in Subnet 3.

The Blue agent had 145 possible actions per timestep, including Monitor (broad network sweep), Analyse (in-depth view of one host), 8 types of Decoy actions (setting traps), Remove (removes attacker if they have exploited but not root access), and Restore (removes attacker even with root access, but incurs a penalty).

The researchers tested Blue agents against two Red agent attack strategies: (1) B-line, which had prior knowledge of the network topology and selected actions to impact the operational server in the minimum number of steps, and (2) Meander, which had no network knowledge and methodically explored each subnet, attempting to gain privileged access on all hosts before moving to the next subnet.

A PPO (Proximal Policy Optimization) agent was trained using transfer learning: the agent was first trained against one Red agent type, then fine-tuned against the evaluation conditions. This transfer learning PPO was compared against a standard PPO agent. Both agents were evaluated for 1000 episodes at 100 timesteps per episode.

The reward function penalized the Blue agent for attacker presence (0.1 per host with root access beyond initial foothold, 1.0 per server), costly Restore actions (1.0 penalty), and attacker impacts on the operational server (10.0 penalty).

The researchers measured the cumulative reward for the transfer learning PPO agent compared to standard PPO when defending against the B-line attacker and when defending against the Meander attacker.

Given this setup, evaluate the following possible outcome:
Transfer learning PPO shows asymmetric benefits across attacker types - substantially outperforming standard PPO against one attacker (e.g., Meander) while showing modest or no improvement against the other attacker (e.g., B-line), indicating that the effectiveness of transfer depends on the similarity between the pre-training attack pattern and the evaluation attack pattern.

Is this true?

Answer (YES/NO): NO